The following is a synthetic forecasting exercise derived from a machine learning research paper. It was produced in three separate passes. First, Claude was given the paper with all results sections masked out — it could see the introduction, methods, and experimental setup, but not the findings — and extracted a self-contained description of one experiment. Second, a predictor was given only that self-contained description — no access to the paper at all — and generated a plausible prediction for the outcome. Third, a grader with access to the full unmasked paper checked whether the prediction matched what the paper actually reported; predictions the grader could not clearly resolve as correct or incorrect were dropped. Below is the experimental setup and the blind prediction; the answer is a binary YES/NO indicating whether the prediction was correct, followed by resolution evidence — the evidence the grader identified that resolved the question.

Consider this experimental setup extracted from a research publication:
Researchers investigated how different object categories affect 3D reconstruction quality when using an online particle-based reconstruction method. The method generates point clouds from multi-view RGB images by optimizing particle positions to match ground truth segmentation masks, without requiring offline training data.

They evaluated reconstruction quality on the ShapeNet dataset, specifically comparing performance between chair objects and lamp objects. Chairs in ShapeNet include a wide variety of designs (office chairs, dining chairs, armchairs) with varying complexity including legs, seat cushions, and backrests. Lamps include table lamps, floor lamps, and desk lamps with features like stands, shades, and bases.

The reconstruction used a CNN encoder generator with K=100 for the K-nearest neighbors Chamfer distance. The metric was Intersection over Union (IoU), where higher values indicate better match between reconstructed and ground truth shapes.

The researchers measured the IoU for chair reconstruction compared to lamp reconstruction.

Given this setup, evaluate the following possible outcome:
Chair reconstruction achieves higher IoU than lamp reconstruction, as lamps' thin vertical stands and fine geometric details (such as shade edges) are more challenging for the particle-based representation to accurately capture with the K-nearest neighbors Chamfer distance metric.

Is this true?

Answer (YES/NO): NO